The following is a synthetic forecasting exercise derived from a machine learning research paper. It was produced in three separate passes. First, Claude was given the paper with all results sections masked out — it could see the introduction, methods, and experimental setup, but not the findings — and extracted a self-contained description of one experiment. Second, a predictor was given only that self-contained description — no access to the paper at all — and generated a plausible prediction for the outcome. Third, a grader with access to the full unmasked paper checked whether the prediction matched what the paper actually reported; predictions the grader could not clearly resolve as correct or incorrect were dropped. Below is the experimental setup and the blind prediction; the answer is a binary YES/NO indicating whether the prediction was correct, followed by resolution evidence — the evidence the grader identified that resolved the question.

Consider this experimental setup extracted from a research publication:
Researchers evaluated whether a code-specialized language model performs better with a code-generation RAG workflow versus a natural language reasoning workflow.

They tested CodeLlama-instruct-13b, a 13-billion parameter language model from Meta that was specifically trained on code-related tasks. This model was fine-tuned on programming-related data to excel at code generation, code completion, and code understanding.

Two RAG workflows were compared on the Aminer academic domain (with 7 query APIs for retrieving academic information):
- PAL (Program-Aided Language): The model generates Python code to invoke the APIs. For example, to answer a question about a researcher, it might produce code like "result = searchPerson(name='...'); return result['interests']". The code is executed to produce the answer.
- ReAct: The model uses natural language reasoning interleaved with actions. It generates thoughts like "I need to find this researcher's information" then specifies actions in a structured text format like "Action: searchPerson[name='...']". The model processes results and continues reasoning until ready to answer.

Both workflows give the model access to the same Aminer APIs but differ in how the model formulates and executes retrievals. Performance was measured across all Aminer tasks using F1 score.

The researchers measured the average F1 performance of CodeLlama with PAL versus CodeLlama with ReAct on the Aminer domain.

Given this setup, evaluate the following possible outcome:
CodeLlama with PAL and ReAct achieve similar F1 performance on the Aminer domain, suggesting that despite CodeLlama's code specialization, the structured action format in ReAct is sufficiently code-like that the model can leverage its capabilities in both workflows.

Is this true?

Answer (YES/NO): NO